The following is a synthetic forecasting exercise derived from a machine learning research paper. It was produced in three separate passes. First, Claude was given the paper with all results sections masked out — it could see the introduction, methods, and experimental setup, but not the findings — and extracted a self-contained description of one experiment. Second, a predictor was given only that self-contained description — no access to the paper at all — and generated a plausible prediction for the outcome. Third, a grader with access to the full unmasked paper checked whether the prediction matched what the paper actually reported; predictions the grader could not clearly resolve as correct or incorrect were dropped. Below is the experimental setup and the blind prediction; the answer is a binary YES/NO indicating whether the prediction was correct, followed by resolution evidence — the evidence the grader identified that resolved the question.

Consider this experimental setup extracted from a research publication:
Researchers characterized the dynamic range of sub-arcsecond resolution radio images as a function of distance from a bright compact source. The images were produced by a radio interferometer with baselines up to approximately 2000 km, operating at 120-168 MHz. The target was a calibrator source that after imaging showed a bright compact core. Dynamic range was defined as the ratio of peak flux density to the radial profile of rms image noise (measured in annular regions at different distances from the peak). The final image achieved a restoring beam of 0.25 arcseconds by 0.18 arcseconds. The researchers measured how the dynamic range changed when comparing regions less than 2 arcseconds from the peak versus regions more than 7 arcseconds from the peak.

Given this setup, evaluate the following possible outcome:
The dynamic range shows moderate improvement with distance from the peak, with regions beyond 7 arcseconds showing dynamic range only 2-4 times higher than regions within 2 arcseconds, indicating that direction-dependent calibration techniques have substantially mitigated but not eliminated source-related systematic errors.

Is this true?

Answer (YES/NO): NO